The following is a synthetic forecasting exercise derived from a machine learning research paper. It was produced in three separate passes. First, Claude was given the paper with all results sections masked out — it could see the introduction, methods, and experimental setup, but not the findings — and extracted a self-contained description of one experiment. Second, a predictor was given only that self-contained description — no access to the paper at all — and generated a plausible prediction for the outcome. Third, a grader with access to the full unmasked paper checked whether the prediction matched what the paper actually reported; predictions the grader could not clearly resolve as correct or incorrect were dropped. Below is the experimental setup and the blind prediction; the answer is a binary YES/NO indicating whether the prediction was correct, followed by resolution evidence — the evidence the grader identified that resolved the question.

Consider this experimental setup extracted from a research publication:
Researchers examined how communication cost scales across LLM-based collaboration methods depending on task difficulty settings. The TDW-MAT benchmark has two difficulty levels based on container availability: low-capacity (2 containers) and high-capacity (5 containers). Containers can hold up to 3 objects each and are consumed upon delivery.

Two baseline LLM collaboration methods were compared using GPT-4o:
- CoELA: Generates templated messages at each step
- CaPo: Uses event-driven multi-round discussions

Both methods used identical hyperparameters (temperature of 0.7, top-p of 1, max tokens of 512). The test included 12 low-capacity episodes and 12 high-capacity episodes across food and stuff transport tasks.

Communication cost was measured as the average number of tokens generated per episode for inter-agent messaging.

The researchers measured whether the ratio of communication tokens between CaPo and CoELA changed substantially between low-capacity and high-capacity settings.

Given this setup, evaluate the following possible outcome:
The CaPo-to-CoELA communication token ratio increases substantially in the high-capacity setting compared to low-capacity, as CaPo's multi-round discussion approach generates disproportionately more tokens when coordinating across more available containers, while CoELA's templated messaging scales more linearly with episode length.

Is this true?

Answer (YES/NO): NO